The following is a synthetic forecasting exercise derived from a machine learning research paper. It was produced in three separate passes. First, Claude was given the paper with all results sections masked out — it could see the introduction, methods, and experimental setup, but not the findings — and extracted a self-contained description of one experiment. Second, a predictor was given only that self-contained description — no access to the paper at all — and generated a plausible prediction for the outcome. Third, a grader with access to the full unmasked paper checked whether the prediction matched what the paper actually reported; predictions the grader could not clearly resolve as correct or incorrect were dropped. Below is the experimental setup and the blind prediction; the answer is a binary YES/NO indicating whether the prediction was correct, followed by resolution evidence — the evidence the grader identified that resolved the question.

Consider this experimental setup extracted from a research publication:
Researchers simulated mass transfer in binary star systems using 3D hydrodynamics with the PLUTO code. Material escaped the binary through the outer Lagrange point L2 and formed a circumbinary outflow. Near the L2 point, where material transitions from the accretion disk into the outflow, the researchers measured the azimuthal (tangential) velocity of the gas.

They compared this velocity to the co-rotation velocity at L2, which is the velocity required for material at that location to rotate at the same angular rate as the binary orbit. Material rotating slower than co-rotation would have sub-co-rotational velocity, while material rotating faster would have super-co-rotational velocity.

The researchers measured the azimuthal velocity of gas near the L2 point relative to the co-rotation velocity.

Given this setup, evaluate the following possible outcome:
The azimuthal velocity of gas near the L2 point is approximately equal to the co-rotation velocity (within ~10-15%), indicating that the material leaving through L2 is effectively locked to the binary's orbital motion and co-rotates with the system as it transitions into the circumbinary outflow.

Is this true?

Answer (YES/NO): NO